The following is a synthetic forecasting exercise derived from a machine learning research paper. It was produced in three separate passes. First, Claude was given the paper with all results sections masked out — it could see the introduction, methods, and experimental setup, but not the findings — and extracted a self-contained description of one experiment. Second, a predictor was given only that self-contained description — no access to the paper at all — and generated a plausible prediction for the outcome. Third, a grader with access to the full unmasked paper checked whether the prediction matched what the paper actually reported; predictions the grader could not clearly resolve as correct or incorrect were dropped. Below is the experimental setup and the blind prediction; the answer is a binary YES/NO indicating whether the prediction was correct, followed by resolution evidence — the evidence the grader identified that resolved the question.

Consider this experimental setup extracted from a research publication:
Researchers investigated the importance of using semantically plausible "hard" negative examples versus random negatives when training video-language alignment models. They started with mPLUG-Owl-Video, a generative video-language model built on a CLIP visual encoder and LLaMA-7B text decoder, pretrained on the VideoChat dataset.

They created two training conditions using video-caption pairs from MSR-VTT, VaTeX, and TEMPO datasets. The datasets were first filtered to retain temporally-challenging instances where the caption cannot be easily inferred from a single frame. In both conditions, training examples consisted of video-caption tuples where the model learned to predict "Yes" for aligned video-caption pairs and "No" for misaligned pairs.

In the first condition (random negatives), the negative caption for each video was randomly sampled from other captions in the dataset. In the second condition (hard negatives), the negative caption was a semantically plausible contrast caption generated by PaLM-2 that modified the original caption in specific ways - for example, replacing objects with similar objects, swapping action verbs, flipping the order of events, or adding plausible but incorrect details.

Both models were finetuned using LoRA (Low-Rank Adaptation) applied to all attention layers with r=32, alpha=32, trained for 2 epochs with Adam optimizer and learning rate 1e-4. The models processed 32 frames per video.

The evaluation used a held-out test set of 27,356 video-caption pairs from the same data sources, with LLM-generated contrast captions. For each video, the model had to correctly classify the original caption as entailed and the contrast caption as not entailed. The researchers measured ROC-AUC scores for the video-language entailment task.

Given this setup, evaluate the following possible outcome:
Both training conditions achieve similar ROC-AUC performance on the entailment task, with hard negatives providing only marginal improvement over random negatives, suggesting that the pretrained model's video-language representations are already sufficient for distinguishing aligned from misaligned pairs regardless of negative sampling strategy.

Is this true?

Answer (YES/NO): NO